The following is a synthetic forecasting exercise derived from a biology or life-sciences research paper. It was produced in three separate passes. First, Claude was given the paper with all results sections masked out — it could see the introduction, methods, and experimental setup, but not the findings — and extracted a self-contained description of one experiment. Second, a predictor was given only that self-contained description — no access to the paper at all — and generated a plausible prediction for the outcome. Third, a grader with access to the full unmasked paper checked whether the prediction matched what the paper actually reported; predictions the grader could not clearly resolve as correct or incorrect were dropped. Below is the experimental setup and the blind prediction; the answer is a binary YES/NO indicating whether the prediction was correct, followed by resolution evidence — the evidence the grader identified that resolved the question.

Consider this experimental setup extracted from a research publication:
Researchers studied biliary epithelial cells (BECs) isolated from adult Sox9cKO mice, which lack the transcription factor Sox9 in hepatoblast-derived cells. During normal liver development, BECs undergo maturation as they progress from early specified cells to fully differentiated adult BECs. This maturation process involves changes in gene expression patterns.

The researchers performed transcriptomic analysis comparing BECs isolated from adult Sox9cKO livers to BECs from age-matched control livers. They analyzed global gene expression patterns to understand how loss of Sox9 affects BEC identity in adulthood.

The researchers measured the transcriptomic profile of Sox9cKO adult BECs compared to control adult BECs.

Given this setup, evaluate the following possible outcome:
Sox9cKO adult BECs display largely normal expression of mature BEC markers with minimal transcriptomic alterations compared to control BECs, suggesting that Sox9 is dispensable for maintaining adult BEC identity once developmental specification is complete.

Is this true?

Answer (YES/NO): NO